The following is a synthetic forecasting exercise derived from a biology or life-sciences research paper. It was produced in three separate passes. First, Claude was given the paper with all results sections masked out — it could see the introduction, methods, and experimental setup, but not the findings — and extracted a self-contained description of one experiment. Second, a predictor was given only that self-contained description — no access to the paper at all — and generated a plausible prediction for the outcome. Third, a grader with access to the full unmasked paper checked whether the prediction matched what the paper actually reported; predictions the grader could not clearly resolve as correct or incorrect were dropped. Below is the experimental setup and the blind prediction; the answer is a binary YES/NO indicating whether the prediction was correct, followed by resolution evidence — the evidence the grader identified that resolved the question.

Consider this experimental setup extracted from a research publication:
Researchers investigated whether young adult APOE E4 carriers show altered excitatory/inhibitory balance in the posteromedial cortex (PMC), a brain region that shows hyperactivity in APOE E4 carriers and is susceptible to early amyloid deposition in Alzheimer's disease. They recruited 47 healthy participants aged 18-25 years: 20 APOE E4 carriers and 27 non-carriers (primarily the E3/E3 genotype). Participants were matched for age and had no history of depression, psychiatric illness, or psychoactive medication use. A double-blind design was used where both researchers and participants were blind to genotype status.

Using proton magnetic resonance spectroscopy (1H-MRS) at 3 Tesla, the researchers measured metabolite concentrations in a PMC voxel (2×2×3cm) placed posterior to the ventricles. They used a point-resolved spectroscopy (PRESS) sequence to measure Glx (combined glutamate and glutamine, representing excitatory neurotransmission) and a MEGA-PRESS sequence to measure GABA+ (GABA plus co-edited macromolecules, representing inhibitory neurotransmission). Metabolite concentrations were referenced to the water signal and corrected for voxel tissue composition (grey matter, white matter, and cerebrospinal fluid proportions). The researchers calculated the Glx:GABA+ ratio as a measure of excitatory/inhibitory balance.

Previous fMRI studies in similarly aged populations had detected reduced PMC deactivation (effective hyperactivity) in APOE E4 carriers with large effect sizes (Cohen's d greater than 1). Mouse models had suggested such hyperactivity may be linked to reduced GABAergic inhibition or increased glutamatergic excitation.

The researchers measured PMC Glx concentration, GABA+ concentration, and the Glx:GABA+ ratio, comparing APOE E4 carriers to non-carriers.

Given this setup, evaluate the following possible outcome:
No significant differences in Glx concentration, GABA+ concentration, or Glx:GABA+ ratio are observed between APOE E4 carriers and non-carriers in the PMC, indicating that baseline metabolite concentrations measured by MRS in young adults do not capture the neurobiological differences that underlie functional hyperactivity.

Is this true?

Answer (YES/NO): YES